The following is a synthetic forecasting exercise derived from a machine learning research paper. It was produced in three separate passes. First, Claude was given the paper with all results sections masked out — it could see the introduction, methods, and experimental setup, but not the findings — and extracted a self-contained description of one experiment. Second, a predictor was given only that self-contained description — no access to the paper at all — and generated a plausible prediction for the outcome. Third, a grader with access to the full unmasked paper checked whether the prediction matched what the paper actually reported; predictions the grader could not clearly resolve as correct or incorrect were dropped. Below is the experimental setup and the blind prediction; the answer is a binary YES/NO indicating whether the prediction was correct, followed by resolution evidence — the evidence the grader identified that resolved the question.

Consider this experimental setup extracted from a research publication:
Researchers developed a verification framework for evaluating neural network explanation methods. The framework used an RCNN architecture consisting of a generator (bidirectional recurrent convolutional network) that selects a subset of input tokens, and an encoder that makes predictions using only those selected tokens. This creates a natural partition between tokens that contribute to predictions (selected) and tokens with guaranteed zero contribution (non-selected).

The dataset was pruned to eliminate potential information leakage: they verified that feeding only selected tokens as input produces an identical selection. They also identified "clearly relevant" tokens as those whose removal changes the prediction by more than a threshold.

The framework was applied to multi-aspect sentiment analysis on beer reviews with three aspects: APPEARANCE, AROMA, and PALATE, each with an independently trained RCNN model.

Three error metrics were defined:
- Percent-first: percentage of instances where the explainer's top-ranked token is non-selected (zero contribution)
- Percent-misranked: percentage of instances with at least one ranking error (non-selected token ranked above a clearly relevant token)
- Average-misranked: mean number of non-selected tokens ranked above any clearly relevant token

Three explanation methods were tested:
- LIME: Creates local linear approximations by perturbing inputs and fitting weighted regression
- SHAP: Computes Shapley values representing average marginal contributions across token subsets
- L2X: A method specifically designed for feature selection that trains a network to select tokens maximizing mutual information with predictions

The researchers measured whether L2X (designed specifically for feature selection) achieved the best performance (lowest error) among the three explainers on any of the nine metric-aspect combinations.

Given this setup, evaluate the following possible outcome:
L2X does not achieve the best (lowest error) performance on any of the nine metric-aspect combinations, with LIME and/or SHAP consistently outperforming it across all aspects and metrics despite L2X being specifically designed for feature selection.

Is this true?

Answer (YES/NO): YES